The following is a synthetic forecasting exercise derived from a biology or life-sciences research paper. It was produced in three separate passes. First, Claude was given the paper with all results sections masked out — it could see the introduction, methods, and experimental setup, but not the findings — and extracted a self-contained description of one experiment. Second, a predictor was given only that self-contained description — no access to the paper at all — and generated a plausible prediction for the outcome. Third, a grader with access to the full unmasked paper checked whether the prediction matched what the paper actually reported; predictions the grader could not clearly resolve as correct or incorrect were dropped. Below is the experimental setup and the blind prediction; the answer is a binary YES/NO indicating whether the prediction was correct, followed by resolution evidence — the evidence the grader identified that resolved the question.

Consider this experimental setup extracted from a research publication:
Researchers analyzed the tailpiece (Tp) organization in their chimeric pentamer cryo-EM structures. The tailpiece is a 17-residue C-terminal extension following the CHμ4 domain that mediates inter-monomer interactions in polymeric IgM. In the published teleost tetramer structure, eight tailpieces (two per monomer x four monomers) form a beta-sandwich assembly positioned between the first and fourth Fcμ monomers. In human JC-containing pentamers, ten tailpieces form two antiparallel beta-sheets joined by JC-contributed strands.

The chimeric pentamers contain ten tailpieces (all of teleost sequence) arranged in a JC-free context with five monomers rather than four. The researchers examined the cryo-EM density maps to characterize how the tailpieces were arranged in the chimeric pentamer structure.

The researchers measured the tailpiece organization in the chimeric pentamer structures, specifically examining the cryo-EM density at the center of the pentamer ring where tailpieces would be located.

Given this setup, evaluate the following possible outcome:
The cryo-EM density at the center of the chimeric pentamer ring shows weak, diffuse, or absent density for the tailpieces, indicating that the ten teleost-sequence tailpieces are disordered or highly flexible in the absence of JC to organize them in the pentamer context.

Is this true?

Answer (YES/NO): NO